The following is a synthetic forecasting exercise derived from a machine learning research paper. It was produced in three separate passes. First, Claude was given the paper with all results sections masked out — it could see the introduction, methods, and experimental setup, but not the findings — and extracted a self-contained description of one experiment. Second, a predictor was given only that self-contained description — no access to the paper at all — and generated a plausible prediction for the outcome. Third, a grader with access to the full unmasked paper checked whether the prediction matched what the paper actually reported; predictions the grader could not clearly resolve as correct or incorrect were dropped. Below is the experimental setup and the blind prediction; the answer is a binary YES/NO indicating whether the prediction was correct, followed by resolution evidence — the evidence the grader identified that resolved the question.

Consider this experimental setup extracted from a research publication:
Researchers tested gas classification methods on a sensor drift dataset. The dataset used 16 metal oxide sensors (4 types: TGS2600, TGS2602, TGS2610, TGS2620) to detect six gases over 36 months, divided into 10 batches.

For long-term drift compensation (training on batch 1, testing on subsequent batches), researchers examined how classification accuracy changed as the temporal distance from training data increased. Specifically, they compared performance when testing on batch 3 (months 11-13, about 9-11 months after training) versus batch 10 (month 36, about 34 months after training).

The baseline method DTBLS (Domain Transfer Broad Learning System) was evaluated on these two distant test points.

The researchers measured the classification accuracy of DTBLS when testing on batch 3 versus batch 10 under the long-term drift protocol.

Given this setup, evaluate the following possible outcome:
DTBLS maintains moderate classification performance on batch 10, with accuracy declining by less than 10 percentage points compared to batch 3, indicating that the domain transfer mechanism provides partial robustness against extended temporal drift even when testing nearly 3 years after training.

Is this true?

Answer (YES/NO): NO